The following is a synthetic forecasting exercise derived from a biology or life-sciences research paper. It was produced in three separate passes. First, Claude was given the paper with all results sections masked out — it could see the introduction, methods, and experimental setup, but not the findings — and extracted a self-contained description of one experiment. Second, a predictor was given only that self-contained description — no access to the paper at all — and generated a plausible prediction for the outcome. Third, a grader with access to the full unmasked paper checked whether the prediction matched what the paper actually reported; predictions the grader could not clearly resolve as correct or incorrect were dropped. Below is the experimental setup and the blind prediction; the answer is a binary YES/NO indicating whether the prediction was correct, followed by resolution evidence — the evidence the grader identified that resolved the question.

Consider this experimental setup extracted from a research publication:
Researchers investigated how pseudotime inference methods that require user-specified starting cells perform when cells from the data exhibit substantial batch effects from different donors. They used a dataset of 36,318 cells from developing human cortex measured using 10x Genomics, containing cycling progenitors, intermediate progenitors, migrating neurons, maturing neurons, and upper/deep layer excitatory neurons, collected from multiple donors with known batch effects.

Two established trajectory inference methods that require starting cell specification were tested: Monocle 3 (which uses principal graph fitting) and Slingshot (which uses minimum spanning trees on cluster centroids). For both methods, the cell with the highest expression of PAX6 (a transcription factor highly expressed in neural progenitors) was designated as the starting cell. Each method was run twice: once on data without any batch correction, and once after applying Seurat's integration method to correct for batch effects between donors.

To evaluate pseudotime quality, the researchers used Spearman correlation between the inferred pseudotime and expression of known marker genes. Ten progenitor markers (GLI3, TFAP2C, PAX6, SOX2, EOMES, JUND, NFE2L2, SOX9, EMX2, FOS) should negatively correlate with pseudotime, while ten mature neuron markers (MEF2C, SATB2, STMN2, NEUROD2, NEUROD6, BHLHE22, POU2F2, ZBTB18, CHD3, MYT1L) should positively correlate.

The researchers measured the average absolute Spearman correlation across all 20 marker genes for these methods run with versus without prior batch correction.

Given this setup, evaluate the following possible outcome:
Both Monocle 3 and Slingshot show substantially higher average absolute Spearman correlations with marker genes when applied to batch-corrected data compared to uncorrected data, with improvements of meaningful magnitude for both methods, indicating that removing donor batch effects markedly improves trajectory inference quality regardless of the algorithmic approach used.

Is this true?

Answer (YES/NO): YES